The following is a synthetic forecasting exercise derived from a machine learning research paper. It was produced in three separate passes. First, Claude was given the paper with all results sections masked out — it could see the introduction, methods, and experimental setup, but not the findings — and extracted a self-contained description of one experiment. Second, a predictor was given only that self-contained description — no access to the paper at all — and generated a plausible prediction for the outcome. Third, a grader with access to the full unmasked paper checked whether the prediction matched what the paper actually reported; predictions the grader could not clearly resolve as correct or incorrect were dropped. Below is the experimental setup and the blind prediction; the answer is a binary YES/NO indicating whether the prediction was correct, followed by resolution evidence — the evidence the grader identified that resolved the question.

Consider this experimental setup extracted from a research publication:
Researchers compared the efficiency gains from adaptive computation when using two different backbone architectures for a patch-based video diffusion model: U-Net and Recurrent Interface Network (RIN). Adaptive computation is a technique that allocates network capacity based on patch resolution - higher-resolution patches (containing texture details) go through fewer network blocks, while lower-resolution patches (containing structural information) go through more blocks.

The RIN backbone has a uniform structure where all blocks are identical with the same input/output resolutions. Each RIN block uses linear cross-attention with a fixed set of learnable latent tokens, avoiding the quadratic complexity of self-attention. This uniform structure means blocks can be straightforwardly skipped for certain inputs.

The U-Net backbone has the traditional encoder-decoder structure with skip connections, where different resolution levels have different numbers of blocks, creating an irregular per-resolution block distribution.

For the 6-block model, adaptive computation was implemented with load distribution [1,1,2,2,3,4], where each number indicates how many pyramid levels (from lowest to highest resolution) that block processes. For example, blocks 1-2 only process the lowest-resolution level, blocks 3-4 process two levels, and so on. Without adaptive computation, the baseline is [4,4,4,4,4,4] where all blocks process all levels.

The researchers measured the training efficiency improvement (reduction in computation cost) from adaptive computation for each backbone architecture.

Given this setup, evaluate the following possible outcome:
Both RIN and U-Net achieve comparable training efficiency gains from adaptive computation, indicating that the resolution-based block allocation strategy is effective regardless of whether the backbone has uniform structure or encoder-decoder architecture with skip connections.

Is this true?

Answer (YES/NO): NO